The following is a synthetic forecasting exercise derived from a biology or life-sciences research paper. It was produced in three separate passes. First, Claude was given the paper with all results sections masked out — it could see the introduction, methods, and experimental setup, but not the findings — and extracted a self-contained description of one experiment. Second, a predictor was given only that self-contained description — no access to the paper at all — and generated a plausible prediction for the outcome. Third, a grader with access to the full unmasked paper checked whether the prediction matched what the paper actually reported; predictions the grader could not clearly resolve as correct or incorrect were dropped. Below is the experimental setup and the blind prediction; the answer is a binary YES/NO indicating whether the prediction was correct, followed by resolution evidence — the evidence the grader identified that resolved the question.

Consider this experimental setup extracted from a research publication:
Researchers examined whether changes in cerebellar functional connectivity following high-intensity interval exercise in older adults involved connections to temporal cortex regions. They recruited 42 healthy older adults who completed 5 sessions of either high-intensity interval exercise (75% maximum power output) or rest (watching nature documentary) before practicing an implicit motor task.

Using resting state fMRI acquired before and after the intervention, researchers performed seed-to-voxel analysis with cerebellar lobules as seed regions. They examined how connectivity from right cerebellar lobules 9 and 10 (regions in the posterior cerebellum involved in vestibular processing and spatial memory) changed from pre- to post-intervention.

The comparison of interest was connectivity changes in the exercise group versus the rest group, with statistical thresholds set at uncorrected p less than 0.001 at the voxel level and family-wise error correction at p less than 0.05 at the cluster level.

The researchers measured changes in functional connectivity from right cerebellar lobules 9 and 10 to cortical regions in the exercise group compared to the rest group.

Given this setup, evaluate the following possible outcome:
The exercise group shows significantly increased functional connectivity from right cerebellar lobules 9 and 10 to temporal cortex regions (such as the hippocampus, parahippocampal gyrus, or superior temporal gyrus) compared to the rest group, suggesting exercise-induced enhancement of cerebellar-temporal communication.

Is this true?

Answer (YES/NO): YES